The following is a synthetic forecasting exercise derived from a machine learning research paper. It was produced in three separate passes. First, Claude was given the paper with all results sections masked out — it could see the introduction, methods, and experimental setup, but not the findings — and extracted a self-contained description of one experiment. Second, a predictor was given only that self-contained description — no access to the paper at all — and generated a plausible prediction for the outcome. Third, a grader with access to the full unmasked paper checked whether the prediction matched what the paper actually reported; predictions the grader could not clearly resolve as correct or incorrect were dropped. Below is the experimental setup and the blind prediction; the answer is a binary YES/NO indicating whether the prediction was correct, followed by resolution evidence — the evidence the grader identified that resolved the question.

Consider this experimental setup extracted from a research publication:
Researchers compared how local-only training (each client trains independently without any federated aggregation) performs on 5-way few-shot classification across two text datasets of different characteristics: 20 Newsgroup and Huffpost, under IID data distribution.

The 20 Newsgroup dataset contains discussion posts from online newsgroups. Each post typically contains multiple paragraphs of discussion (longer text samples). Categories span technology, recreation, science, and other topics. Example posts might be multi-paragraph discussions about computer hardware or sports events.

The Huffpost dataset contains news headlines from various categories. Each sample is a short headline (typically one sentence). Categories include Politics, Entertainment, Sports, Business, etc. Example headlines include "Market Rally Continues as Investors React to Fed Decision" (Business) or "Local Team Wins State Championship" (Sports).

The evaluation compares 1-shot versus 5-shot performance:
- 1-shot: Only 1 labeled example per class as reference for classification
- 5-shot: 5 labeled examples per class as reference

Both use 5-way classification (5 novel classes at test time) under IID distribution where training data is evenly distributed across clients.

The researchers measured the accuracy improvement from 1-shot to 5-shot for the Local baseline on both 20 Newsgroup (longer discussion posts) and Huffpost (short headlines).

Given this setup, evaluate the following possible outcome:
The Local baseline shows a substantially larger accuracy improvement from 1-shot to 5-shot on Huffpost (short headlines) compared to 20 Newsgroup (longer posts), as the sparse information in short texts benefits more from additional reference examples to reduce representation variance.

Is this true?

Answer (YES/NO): YES